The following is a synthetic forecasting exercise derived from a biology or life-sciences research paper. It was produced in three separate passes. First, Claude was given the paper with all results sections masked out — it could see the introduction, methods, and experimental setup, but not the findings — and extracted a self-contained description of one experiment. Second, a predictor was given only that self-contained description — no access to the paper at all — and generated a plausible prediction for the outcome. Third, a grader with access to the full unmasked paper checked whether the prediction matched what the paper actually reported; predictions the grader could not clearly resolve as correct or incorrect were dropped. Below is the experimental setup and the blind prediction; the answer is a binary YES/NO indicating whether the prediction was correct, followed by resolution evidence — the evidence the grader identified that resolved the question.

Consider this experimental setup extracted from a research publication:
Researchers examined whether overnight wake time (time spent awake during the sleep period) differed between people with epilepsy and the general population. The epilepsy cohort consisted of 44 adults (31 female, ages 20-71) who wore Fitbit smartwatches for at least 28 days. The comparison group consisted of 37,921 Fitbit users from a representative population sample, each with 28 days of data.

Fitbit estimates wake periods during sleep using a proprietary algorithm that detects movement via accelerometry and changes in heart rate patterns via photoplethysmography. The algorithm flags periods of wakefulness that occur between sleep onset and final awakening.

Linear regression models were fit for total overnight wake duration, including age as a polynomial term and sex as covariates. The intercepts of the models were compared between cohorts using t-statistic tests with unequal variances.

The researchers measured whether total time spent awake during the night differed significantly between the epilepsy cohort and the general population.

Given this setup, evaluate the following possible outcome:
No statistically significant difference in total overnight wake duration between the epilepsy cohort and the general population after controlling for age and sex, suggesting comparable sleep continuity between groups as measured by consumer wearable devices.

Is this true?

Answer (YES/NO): NO